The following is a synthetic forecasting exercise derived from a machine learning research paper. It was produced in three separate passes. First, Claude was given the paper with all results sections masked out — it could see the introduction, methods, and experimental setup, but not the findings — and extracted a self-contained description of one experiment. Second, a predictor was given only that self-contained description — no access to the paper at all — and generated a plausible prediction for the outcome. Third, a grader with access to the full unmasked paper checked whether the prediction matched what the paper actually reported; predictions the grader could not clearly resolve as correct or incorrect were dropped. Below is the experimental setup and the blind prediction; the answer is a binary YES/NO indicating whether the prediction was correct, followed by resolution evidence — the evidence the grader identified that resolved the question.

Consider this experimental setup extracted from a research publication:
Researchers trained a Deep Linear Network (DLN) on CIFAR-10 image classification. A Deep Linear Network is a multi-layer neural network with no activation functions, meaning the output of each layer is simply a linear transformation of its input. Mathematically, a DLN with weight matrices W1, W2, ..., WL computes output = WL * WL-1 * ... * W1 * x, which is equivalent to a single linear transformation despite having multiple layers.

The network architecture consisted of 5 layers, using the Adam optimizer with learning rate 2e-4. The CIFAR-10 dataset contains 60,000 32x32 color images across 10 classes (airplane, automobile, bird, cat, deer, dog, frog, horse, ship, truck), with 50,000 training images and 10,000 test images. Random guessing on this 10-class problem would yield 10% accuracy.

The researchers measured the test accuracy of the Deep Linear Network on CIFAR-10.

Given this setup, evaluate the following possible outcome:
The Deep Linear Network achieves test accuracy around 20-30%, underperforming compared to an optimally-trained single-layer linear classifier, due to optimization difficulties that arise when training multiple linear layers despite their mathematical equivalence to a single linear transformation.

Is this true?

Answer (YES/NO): NO